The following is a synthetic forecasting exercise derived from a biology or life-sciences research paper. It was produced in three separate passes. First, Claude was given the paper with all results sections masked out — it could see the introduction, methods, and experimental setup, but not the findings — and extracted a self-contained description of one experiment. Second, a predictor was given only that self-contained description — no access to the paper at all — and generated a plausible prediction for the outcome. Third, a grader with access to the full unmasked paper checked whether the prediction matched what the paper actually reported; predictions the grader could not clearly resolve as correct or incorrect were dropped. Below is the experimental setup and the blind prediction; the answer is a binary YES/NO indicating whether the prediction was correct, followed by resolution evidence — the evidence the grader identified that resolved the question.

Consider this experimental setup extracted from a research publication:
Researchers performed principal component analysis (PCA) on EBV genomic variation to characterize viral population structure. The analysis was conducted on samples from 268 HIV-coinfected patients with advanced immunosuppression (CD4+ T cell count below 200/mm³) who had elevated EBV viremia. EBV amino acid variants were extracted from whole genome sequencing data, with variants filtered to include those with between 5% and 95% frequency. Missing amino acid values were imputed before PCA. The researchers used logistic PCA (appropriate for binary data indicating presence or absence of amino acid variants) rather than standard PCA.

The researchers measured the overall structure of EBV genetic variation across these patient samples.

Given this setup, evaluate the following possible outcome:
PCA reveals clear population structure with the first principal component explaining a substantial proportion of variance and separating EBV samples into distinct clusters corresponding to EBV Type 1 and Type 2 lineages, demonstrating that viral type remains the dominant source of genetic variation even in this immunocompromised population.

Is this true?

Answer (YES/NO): NO